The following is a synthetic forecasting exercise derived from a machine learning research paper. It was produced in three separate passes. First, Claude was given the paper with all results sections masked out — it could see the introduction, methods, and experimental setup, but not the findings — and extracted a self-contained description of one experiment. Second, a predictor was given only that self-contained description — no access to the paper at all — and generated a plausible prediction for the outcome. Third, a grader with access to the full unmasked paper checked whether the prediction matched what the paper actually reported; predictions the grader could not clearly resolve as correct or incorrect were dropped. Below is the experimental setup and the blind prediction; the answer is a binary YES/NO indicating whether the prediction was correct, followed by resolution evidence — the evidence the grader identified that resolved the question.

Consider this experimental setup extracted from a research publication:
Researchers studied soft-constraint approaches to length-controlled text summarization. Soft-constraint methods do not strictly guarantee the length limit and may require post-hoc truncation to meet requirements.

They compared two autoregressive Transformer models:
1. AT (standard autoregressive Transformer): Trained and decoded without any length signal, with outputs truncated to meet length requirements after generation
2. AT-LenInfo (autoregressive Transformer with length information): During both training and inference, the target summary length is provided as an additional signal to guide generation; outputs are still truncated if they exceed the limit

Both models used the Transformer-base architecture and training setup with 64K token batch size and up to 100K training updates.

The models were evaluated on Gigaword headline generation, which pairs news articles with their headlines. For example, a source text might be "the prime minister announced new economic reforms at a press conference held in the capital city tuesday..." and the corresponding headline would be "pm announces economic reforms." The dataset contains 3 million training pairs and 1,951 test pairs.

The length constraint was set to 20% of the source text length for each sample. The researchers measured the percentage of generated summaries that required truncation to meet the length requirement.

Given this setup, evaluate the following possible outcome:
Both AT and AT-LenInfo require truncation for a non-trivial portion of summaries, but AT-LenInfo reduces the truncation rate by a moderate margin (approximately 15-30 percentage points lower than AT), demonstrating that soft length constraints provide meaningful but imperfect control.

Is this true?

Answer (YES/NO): NO